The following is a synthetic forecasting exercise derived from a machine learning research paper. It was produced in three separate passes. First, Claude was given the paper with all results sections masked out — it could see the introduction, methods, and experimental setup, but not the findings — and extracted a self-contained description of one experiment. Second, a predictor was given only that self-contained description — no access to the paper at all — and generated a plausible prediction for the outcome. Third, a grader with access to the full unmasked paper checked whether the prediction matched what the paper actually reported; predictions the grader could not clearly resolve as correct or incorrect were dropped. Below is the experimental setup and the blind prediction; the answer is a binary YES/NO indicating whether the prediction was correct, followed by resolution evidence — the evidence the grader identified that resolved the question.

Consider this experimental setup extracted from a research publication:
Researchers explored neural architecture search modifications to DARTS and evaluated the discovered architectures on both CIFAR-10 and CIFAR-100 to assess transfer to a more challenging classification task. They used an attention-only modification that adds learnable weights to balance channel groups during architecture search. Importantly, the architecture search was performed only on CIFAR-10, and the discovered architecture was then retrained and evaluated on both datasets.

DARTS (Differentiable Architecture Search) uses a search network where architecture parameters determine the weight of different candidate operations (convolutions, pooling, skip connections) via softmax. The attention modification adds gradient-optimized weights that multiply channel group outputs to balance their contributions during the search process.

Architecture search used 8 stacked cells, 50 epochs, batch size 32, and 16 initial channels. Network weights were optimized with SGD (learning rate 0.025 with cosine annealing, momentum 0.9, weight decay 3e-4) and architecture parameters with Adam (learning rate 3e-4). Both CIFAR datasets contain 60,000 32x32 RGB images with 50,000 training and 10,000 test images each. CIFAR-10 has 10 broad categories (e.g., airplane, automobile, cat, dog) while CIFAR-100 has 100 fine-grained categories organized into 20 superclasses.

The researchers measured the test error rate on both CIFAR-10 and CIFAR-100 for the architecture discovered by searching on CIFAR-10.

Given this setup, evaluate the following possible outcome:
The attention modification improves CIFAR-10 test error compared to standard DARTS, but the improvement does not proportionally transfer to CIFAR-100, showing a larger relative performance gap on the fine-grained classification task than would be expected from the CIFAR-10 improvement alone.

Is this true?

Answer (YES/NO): NO